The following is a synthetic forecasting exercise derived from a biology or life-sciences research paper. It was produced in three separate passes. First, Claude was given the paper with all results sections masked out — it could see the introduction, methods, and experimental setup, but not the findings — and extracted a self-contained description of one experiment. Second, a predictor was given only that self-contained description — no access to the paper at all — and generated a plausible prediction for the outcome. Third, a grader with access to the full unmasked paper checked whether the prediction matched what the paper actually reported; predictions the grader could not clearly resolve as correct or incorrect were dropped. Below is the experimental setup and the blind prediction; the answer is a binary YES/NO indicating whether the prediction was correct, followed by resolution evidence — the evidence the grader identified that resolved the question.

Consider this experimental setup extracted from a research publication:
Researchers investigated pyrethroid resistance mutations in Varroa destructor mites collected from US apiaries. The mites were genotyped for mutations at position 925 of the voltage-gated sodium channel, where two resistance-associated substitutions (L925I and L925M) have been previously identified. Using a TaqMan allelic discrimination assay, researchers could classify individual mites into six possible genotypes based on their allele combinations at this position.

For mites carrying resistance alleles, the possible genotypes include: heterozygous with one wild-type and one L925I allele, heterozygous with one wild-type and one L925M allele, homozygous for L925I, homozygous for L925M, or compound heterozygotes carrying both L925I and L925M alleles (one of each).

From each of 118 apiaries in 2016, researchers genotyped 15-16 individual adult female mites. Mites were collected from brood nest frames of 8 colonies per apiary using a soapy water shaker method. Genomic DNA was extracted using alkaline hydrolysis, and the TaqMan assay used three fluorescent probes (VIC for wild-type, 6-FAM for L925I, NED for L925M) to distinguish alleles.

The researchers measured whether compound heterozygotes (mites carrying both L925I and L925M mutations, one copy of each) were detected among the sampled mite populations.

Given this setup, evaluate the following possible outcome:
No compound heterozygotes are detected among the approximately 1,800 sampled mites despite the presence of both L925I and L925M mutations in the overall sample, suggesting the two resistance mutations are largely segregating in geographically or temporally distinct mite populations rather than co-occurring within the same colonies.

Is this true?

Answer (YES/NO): NO